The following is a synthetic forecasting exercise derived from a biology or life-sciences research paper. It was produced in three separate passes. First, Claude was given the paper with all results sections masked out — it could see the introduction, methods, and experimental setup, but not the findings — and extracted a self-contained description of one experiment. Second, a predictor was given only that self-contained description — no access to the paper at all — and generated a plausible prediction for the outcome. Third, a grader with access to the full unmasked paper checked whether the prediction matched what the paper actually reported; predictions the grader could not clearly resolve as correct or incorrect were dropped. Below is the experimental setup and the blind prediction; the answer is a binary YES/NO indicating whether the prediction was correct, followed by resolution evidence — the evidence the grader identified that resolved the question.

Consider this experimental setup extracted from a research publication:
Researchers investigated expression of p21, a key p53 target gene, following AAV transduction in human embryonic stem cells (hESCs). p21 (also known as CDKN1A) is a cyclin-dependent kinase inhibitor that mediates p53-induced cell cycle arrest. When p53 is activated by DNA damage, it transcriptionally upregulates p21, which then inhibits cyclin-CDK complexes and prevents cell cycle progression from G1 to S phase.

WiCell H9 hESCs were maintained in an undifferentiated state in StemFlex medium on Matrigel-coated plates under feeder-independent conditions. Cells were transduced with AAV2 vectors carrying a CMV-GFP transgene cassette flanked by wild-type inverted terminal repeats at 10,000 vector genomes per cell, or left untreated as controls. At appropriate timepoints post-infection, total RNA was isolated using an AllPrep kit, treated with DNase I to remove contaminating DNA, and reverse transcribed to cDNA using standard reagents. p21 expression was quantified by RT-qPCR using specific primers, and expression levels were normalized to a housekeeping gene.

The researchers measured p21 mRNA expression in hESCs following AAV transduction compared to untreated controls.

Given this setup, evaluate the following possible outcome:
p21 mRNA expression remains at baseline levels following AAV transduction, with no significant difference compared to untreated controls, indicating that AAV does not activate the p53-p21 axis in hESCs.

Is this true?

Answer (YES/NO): NO